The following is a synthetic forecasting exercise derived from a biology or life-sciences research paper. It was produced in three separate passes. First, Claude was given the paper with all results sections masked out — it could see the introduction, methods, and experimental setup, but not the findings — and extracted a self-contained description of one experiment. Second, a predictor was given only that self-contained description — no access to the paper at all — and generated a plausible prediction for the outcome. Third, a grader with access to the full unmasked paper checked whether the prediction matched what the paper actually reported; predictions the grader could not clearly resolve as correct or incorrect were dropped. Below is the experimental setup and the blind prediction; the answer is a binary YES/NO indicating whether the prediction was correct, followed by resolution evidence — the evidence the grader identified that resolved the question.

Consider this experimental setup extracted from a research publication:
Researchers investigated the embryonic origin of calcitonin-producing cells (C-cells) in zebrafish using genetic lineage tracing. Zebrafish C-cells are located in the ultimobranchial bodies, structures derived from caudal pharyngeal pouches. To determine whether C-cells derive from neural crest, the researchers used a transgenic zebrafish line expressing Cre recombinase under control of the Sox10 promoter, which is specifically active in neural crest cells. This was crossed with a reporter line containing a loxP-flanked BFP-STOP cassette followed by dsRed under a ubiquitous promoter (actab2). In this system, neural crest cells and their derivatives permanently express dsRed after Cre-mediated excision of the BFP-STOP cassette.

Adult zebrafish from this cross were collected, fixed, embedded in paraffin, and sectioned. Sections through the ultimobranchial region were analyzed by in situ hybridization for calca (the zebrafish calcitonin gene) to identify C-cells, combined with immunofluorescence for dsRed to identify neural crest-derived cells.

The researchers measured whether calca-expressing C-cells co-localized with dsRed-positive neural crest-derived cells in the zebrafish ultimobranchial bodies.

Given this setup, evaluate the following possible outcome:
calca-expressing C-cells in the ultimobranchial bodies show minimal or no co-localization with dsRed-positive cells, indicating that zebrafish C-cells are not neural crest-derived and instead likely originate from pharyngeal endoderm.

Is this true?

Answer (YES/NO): YES